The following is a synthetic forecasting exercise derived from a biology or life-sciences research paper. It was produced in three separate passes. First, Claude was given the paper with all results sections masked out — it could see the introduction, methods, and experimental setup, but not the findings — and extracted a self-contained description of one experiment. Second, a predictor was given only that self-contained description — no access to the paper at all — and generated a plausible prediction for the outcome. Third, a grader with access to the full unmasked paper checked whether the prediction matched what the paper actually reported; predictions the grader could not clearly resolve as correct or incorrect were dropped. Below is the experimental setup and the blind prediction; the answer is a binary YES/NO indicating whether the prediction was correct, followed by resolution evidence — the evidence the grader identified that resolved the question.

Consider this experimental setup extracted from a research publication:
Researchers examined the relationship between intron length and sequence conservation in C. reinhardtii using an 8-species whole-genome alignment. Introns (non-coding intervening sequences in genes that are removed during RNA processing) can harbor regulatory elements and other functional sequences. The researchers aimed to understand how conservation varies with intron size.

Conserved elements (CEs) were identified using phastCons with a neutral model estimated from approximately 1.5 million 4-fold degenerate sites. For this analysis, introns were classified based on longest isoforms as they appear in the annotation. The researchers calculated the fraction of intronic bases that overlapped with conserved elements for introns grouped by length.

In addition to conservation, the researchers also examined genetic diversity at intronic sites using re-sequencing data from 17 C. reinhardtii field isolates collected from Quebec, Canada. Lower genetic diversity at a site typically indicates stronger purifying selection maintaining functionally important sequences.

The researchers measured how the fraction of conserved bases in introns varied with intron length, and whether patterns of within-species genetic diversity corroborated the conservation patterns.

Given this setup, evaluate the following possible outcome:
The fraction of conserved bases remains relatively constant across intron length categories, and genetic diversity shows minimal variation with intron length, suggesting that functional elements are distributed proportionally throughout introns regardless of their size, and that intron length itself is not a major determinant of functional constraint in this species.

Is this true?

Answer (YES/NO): NO